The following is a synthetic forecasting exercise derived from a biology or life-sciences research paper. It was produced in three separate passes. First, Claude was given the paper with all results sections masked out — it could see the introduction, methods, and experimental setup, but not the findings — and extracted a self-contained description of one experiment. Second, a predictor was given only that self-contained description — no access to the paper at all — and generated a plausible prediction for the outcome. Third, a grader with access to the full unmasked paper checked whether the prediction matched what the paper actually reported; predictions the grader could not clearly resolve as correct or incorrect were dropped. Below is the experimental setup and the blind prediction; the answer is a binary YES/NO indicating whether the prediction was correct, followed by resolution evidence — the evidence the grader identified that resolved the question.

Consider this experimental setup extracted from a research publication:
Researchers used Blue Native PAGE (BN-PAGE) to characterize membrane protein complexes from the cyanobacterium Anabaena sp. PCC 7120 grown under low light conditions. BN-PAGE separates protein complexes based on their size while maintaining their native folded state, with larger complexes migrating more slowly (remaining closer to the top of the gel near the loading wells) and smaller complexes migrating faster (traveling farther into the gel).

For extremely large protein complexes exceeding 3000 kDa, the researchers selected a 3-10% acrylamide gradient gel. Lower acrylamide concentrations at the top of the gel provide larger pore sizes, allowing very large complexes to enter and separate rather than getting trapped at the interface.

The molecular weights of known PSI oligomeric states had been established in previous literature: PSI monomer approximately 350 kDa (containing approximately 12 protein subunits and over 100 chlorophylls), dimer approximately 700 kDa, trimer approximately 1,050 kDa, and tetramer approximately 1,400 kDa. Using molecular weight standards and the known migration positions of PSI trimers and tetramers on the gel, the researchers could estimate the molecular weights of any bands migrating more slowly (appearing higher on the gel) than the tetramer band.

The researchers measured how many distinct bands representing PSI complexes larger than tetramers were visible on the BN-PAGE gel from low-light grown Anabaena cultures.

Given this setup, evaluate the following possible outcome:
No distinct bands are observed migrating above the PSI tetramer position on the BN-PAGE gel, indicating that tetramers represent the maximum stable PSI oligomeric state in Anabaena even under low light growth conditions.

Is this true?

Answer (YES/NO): NO